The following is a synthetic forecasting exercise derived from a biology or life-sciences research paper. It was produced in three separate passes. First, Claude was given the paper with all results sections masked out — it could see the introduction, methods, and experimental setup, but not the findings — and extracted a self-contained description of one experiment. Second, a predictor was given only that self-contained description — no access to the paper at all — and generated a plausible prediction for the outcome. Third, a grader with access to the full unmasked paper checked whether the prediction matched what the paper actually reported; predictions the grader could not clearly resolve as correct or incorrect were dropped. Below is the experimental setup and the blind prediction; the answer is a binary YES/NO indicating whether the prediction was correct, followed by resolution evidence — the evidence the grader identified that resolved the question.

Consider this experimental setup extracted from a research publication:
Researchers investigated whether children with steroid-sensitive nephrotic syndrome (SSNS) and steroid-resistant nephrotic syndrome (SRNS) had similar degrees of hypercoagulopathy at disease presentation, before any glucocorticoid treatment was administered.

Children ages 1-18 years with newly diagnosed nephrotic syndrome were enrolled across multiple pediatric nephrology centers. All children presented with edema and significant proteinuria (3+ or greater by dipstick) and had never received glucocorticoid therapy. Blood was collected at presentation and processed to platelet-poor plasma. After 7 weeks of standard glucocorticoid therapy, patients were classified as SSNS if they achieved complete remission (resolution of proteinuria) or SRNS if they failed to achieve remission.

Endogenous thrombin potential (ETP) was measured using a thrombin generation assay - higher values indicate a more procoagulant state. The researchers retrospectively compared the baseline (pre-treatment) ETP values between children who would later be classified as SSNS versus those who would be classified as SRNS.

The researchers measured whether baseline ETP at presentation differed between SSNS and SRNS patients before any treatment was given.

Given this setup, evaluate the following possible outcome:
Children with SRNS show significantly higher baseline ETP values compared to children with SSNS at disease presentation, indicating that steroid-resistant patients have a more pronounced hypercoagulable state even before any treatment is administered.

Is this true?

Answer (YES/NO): NO